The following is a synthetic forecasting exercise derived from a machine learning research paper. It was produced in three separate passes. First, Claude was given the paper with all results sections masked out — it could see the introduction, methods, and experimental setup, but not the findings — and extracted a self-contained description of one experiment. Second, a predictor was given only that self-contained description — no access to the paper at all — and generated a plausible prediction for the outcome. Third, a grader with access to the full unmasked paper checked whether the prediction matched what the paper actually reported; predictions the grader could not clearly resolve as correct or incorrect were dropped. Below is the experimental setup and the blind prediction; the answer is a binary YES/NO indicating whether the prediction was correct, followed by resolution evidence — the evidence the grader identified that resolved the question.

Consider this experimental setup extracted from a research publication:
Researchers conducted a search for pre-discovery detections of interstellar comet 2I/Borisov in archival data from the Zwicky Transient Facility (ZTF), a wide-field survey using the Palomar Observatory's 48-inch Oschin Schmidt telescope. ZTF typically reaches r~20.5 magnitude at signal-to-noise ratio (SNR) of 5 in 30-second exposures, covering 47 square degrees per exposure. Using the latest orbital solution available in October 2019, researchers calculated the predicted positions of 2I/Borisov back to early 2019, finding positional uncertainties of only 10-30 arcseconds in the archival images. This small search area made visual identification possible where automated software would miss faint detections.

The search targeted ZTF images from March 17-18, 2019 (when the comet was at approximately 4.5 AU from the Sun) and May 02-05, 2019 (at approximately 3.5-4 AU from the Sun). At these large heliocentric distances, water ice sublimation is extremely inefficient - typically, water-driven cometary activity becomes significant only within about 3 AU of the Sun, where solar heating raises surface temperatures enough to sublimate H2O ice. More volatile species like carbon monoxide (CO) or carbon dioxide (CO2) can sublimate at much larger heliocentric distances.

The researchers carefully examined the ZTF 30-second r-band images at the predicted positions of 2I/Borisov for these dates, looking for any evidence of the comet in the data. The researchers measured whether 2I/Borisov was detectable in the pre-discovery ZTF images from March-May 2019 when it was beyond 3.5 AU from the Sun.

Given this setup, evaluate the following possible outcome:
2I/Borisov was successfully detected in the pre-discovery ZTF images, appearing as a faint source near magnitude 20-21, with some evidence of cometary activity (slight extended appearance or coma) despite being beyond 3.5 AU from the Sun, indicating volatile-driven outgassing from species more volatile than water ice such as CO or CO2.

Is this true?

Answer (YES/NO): NO